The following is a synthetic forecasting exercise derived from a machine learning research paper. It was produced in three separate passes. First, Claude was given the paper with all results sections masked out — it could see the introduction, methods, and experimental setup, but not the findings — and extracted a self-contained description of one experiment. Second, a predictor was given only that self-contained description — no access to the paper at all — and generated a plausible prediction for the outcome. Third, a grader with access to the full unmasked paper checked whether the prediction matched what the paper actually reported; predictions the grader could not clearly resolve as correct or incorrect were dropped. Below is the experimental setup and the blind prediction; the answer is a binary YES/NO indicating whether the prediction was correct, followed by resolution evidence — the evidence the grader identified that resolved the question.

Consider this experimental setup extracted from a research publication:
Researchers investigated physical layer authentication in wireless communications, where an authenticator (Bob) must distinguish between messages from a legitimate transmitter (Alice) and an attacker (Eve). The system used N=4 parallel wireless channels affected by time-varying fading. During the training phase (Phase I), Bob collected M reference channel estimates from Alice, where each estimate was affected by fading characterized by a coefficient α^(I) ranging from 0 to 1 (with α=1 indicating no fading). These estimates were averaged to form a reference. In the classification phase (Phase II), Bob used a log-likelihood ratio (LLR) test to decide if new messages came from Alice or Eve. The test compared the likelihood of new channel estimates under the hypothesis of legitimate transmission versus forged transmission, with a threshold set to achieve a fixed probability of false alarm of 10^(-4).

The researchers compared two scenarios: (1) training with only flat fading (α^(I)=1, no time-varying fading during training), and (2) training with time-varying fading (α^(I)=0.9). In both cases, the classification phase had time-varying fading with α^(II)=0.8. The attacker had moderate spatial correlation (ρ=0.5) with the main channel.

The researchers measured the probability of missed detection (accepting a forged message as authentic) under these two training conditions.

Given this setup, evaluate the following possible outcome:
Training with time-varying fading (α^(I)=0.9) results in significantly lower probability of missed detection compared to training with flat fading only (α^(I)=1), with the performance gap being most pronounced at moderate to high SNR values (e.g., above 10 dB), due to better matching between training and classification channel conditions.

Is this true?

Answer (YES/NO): NO